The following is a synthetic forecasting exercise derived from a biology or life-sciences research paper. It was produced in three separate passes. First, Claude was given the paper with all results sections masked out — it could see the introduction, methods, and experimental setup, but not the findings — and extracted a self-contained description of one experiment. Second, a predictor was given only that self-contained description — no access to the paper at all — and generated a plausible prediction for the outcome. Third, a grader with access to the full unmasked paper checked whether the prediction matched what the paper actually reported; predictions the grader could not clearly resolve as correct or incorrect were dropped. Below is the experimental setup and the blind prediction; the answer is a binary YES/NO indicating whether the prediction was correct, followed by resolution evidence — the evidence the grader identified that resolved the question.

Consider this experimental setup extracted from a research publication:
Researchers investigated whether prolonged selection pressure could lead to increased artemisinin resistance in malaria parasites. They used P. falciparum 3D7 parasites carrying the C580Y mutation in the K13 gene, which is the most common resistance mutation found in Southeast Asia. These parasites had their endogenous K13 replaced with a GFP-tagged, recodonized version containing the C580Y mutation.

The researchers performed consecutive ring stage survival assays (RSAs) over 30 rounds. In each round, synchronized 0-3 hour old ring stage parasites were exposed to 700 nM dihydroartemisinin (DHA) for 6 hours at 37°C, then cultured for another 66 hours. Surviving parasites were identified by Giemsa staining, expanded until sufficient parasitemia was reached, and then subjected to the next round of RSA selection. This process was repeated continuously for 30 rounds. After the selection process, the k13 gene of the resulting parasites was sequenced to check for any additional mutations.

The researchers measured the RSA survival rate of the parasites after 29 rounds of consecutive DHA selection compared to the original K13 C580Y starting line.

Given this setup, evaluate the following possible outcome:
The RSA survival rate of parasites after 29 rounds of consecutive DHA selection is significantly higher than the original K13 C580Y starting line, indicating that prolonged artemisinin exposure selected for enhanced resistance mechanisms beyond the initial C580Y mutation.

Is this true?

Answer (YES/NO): YES